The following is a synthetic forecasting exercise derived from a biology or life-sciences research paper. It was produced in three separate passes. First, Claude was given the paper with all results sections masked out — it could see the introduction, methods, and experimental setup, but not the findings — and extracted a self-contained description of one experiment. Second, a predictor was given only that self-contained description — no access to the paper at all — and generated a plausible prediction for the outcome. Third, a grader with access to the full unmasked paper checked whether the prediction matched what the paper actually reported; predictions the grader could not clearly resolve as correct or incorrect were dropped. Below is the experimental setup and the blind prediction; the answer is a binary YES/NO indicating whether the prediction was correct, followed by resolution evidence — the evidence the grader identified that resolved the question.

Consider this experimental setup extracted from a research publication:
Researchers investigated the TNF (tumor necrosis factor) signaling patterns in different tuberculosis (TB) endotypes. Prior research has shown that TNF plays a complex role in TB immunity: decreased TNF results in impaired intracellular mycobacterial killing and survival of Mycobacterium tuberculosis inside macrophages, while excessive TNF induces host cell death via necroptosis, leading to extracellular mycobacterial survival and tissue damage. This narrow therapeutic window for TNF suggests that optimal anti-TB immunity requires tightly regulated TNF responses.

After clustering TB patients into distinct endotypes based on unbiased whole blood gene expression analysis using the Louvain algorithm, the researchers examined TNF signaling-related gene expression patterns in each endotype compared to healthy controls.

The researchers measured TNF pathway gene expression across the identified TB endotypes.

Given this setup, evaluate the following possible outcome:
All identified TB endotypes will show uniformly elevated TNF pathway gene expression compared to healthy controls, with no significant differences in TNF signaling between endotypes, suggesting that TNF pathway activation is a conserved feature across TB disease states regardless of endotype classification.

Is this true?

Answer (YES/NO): NO